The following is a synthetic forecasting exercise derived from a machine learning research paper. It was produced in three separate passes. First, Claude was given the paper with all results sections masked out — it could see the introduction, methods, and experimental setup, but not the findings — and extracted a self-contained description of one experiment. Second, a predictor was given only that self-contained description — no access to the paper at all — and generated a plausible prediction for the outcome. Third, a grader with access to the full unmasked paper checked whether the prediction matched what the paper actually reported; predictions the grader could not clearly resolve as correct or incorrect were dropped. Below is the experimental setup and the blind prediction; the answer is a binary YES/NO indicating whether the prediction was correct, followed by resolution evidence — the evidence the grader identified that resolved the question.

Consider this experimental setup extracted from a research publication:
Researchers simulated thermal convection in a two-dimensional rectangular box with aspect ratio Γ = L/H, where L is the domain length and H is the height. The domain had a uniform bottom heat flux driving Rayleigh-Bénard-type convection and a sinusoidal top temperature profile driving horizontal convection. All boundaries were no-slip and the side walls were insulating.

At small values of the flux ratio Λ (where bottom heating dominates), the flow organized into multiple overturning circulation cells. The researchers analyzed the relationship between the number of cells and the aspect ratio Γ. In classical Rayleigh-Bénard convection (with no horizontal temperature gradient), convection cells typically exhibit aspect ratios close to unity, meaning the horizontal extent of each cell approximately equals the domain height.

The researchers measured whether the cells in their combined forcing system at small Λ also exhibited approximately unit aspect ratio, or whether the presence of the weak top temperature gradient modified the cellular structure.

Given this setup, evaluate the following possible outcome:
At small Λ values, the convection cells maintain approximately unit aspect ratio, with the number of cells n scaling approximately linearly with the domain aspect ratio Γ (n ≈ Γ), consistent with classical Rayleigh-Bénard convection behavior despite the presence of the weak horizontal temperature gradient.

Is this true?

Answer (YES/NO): YES